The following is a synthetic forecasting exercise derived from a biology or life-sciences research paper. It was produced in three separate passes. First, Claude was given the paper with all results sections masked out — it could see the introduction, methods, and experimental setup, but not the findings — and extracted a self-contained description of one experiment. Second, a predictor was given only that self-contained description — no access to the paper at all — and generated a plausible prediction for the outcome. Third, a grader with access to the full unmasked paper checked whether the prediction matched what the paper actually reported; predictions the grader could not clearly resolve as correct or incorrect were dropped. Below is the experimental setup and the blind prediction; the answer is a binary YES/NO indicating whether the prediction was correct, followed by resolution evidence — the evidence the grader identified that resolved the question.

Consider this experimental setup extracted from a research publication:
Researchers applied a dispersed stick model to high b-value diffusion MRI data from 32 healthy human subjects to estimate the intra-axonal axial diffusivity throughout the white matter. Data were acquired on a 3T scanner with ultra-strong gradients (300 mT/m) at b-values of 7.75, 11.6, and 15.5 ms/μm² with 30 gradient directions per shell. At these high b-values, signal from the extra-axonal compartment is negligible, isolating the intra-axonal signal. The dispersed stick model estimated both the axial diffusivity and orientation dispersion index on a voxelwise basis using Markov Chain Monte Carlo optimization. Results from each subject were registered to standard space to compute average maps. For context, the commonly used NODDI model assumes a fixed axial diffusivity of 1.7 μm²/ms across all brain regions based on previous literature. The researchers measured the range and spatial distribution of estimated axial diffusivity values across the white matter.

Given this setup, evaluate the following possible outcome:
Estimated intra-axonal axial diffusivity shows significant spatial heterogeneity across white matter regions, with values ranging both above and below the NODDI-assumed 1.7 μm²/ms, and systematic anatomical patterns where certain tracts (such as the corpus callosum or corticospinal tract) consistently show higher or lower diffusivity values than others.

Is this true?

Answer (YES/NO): NO